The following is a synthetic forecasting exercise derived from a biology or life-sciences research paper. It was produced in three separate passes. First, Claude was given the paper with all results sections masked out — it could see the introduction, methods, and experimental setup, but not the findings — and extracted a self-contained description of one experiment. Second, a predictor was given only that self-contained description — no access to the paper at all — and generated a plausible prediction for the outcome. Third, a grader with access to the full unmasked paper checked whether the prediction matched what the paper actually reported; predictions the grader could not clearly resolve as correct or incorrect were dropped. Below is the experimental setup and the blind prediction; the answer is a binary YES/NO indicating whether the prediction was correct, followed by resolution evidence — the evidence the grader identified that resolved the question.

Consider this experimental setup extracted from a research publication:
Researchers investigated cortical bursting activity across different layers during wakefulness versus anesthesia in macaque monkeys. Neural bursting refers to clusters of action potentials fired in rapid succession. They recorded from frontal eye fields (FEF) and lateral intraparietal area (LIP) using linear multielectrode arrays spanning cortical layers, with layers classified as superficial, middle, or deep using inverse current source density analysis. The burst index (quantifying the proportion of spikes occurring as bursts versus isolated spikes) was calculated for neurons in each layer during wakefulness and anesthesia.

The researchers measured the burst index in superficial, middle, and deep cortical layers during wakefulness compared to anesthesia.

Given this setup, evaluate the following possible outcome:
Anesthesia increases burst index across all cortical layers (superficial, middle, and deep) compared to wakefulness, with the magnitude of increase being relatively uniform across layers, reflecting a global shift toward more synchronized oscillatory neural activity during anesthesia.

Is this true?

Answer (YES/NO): NO